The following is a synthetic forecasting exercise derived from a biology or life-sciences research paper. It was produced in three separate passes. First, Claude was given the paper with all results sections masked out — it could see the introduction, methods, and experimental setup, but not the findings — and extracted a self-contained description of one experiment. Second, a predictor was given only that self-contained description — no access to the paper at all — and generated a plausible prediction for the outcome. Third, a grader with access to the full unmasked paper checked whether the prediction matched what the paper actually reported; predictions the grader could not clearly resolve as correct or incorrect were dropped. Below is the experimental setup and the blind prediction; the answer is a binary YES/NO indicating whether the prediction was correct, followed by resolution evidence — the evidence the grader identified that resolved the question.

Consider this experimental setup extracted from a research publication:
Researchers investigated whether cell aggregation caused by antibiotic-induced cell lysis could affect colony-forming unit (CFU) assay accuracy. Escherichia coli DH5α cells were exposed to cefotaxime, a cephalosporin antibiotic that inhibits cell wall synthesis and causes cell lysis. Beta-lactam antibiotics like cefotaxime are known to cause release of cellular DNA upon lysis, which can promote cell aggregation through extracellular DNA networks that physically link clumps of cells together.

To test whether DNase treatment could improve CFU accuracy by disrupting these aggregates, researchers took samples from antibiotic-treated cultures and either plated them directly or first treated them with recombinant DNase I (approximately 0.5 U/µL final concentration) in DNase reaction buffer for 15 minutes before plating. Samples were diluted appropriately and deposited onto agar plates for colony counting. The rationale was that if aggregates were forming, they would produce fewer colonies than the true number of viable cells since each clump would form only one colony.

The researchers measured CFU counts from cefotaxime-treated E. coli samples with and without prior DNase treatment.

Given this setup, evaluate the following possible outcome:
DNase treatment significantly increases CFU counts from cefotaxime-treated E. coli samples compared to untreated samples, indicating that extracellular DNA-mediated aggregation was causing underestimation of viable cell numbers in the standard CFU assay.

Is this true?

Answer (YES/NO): YES